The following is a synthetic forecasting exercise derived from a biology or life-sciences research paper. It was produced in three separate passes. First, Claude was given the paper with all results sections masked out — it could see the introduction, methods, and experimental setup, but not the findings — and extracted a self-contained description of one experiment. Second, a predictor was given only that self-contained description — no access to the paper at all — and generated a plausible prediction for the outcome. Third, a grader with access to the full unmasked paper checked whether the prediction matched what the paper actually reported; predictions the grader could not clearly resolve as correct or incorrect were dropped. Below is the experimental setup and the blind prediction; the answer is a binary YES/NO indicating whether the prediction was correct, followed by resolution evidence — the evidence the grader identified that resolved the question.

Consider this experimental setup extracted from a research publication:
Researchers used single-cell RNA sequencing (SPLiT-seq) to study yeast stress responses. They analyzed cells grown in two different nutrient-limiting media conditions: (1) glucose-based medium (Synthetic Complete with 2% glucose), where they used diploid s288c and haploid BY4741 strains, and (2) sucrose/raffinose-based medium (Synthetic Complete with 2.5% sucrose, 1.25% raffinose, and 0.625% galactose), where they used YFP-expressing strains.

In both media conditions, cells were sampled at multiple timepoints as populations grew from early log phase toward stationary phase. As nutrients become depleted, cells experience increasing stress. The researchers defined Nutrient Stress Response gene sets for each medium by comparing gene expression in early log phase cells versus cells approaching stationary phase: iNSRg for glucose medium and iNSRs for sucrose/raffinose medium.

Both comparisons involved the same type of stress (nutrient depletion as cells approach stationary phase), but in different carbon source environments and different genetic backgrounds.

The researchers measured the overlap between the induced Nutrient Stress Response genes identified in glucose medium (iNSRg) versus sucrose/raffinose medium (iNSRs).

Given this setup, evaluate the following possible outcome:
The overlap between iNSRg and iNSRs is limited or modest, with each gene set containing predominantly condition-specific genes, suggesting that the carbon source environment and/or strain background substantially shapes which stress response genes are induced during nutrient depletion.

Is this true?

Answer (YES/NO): YES